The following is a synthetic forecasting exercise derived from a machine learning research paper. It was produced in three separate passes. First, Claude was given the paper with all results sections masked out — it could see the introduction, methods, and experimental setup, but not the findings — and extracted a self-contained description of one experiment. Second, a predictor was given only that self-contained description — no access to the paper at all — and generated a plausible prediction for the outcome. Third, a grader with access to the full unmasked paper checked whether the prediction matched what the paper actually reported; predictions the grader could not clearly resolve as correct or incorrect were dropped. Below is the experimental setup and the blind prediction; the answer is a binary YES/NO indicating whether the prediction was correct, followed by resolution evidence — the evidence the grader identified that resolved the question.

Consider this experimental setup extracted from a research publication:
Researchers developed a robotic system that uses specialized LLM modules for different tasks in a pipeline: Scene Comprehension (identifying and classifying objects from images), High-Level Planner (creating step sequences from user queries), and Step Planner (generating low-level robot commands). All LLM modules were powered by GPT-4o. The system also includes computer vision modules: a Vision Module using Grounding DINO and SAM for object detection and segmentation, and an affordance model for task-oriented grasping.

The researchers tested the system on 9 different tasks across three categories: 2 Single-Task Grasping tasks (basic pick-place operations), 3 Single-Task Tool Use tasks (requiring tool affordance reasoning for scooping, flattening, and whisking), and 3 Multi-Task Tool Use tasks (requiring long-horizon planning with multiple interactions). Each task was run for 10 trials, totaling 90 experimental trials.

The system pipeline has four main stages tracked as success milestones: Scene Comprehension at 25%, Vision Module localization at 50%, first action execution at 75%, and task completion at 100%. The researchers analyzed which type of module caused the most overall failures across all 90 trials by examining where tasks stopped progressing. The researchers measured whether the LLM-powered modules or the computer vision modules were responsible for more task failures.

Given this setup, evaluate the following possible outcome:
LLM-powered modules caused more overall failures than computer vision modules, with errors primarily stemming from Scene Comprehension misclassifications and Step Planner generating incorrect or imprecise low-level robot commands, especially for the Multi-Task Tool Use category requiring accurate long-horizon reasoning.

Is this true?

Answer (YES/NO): NO